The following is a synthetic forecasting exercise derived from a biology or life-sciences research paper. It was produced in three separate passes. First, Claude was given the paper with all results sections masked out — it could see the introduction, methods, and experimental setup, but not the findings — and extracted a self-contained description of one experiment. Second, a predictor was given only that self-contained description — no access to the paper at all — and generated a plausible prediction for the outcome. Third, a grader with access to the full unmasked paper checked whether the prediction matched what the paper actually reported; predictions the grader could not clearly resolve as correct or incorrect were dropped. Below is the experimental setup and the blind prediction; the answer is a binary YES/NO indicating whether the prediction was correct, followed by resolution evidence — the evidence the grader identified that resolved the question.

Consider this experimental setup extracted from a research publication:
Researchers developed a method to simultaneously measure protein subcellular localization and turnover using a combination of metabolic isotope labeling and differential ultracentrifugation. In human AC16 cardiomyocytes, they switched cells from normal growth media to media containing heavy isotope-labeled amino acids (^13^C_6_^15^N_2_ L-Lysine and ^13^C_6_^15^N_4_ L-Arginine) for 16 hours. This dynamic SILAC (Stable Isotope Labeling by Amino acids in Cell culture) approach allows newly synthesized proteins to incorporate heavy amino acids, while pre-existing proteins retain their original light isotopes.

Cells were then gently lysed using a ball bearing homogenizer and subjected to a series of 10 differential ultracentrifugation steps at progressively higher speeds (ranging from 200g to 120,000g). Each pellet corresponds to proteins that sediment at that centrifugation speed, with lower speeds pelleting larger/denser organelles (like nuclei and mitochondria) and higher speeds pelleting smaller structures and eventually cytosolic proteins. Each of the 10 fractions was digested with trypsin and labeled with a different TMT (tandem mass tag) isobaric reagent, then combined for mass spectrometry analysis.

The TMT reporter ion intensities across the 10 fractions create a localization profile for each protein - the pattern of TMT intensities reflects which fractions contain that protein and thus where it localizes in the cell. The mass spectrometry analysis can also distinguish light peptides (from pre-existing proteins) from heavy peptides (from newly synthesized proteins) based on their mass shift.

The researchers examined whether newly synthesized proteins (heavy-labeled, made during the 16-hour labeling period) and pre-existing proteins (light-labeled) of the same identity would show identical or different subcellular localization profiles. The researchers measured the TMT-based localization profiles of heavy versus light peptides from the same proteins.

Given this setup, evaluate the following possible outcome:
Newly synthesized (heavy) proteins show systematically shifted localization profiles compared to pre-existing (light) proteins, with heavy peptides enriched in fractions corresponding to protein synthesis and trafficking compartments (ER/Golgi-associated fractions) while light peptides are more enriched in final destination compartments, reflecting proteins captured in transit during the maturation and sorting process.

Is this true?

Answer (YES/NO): NO